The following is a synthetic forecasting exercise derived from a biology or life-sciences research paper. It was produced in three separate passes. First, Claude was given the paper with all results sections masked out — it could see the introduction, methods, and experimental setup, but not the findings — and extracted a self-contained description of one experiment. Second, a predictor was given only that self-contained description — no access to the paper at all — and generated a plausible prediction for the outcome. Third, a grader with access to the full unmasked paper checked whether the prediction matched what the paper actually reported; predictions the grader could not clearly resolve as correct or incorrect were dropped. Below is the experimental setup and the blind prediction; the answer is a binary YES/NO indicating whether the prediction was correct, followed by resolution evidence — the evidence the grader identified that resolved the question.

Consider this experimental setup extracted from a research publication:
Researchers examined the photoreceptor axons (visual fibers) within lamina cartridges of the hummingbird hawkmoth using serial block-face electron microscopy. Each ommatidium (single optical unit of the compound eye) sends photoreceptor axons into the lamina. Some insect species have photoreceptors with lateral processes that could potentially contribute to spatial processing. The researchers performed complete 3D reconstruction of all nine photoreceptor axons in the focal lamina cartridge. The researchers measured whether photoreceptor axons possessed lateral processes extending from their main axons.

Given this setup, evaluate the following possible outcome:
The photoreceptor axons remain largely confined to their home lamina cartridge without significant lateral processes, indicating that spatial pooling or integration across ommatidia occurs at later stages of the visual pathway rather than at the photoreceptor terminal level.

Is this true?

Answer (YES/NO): YES